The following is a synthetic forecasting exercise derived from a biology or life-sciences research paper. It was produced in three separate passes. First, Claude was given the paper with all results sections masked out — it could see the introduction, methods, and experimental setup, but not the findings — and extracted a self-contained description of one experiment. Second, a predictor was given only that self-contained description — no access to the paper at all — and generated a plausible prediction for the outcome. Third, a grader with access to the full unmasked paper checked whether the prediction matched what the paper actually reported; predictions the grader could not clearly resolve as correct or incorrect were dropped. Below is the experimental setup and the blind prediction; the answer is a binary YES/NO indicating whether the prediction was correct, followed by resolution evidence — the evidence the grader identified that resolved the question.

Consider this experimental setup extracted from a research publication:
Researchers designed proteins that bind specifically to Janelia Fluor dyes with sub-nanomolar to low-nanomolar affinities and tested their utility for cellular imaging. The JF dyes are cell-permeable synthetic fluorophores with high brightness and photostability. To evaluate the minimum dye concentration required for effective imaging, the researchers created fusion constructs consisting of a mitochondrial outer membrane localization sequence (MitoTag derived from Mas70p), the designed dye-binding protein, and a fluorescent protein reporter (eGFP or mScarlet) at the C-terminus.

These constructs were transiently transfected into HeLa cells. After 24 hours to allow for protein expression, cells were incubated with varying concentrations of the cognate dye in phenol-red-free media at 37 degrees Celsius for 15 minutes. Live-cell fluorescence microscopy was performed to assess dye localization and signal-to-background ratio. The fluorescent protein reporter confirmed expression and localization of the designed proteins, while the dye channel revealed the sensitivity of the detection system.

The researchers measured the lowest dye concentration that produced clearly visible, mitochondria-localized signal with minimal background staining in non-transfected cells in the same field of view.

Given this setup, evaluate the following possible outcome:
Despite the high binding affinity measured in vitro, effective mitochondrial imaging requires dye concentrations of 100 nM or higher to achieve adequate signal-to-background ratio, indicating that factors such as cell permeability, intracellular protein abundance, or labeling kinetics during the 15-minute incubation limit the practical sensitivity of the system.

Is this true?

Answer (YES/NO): NO